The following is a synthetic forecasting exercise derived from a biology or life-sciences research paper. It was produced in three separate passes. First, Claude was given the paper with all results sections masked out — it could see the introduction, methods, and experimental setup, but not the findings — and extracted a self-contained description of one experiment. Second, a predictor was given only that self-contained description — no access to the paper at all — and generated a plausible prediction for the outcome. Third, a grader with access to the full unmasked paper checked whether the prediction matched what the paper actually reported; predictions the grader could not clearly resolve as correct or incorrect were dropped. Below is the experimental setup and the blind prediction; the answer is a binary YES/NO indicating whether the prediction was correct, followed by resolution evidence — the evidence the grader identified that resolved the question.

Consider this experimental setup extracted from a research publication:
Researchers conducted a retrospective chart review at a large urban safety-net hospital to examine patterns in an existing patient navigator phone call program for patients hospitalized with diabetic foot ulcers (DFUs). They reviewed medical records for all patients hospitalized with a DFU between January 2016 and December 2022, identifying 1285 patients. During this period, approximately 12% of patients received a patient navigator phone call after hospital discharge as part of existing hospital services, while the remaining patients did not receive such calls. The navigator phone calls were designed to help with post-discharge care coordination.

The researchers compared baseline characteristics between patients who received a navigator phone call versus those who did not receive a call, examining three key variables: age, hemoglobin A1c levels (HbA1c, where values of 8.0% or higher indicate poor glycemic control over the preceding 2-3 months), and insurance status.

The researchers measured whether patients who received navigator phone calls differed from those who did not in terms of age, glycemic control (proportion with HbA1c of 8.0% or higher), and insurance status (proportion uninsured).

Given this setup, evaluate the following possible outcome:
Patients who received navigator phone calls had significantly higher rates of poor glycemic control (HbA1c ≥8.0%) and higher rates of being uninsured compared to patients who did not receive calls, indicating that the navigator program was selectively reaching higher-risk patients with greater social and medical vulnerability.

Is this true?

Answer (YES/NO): YES